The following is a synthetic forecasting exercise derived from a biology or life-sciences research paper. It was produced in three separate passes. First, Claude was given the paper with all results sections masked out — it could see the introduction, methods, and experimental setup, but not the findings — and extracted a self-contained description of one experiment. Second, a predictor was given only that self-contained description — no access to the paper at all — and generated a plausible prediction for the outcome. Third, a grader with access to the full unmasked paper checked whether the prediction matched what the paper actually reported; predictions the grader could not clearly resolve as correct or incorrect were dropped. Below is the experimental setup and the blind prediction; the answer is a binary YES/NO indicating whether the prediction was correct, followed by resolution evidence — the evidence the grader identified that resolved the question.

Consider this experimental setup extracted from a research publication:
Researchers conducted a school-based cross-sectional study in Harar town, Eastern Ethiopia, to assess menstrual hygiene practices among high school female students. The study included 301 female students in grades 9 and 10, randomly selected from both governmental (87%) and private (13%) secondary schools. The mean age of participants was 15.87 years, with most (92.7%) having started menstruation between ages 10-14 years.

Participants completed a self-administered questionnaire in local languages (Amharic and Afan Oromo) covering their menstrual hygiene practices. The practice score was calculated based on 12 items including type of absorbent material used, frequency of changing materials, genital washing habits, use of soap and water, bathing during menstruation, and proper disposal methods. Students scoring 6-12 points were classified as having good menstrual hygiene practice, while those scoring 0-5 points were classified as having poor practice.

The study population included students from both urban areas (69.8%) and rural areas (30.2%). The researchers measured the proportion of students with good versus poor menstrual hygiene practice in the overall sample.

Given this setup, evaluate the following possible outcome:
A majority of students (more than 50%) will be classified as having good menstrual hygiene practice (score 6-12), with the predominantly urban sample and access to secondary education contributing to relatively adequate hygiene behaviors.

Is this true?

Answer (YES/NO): YES